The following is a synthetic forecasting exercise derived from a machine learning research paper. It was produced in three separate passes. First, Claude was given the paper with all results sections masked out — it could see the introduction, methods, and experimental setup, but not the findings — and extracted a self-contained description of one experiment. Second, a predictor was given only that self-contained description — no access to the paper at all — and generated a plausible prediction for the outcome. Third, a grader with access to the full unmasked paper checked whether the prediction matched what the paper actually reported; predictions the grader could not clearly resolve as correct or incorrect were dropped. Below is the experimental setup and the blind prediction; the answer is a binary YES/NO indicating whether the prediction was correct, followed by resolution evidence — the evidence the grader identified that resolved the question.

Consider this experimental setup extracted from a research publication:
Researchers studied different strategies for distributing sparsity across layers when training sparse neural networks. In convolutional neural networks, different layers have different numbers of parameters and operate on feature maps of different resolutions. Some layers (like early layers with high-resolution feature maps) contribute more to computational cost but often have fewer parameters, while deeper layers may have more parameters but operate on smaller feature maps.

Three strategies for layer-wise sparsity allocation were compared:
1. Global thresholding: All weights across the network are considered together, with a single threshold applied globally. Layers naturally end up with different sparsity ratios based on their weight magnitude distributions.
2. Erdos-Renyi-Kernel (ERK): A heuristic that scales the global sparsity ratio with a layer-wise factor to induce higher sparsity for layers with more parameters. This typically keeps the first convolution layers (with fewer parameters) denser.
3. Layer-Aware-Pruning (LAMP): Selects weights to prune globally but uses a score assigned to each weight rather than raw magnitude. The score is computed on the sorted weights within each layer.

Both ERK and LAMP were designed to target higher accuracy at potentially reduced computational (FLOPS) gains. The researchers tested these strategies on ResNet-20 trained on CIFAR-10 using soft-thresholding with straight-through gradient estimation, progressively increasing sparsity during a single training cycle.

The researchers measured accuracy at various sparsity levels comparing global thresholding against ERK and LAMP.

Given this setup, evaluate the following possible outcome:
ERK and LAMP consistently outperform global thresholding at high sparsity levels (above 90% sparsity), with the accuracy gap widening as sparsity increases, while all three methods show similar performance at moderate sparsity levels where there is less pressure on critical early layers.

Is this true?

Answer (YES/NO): NO